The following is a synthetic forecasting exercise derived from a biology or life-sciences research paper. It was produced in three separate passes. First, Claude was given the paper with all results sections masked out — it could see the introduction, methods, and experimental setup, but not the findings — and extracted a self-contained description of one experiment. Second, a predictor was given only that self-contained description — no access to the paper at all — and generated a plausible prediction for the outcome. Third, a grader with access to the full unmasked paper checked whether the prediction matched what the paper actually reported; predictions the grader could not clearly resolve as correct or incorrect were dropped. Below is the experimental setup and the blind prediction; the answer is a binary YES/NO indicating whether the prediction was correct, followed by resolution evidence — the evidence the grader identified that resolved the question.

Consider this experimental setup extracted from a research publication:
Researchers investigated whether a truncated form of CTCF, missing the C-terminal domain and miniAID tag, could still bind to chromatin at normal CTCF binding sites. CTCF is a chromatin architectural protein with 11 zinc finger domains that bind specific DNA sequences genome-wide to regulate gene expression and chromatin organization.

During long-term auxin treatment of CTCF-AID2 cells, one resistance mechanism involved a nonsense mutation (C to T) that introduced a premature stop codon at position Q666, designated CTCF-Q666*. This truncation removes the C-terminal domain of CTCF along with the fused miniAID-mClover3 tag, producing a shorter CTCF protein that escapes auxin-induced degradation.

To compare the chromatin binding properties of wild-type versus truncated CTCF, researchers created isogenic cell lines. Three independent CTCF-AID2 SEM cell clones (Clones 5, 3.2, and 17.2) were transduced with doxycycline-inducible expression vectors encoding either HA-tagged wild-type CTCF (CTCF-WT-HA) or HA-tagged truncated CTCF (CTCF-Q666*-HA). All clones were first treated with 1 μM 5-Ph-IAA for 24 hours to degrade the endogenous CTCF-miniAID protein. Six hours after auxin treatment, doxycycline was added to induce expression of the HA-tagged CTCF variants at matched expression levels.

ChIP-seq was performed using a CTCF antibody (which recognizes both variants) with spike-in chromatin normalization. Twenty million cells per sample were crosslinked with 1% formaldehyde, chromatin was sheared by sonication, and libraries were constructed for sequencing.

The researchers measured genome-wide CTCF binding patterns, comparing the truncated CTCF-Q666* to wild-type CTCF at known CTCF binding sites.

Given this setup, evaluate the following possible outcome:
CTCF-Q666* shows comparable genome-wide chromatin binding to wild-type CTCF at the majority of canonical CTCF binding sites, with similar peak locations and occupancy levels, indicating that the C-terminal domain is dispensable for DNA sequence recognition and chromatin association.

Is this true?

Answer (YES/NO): YES